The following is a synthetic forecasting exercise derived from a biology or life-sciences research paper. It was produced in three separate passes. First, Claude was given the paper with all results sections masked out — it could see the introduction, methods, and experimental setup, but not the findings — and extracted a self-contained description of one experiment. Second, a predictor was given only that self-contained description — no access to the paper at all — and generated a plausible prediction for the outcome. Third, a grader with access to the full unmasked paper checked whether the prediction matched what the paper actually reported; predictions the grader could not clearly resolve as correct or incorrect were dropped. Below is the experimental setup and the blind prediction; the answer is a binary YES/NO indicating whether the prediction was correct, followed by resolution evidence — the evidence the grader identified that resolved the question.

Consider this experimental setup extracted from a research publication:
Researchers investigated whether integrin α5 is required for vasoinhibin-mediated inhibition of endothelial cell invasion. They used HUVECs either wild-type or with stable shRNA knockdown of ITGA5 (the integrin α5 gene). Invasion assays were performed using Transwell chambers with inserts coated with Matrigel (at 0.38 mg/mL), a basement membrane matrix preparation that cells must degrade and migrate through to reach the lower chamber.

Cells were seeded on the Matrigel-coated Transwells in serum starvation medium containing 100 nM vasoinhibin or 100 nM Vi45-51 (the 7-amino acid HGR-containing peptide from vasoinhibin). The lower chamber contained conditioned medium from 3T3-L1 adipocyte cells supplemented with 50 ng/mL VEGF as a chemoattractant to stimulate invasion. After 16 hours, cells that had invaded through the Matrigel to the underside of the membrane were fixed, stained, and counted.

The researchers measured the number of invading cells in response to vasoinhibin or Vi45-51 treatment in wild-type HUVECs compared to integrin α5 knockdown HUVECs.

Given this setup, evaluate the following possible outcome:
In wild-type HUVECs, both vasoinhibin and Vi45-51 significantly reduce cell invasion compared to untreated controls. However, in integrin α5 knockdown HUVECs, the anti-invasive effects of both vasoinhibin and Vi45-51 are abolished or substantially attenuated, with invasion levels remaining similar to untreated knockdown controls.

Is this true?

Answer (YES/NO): YES